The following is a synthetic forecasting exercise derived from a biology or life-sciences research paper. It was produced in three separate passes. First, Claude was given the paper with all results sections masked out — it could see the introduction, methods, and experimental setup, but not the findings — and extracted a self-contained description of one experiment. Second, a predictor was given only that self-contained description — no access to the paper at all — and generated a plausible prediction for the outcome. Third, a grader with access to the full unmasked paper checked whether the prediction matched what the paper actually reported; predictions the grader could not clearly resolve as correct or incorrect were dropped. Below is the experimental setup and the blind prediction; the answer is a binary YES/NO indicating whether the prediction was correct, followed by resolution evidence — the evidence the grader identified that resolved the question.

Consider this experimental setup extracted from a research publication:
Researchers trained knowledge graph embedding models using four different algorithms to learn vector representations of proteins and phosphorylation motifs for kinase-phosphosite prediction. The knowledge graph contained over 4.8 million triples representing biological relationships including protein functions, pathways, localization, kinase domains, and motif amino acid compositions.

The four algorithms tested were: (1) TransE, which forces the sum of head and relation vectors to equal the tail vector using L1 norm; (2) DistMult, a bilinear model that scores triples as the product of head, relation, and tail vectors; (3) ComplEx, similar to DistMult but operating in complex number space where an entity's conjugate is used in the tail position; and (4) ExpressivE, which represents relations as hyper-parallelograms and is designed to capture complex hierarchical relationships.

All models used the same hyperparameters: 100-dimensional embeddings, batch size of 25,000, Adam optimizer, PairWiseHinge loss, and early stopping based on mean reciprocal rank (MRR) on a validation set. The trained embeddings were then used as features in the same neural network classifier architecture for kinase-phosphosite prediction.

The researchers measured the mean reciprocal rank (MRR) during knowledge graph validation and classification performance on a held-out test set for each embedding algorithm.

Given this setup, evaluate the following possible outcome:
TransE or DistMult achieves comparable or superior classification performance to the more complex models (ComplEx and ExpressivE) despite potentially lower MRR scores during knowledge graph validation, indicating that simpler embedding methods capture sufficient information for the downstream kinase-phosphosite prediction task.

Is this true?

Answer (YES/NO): YES